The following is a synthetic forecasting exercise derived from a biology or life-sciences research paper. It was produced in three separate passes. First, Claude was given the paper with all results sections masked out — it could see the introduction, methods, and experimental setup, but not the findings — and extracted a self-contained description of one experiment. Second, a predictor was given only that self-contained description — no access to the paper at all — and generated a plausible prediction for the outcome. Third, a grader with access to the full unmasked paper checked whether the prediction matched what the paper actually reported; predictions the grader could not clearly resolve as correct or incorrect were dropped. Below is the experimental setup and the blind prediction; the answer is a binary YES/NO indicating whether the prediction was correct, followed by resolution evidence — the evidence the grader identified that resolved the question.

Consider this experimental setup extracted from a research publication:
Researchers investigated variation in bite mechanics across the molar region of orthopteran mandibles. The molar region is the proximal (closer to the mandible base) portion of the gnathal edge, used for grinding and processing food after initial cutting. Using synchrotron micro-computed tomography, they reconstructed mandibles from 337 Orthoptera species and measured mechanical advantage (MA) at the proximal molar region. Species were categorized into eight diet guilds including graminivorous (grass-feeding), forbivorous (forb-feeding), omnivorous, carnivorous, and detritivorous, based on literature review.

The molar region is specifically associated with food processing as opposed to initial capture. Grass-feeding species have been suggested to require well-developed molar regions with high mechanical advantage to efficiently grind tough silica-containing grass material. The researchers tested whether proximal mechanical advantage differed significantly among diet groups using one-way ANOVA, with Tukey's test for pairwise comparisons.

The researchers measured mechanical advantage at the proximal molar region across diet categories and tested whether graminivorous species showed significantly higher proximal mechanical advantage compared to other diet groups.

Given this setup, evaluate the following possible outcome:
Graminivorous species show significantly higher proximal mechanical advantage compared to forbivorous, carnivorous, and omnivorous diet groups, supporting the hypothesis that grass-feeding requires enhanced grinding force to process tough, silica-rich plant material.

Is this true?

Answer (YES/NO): NO